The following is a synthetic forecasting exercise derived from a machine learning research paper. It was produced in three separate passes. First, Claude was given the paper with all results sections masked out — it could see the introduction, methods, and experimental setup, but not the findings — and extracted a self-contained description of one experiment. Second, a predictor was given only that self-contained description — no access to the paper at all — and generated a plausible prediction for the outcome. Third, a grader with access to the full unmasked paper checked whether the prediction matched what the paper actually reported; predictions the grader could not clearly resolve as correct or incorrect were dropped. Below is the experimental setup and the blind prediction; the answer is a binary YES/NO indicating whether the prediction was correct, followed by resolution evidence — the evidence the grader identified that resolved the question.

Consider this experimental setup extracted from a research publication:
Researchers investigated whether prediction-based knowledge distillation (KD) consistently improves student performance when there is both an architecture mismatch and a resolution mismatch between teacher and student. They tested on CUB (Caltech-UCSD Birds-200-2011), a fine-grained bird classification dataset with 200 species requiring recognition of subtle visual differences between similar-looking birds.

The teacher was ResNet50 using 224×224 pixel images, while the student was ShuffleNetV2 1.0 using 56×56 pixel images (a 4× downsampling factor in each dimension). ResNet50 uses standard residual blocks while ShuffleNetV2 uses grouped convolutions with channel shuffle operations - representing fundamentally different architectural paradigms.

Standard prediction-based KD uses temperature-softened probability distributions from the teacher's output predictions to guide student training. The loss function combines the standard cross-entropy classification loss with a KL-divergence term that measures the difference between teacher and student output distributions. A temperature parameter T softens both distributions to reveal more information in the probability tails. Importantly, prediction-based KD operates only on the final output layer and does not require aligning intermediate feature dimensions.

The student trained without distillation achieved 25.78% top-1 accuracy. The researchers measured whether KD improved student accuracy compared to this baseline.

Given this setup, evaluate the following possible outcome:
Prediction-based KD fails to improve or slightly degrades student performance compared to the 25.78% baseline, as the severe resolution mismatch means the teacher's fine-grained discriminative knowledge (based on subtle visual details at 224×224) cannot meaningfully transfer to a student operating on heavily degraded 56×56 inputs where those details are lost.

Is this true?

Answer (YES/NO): YES